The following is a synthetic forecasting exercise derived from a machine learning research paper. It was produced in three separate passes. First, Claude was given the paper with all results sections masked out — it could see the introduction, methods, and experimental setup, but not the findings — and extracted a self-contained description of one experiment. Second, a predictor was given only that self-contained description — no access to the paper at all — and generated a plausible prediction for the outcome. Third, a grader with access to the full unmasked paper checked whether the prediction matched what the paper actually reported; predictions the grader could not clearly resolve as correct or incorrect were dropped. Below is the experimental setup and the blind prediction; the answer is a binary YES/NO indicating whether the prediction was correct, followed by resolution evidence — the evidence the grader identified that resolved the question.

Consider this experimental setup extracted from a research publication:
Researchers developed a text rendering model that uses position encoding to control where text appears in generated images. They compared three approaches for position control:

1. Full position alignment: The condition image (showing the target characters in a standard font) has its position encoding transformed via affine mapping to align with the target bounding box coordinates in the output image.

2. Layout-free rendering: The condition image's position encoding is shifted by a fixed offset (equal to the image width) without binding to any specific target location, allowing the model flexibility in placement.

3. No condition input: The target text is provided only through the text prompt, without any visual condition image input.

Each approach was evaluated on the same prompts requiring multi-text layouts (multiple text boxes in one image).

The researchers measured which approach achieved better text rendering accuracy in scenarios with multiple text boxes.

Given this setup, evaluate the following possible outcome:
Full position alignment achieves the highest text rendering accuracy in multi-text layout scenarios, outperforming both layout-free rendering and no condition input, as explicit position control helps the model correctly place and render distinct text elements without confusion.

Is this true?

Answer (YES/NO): YES